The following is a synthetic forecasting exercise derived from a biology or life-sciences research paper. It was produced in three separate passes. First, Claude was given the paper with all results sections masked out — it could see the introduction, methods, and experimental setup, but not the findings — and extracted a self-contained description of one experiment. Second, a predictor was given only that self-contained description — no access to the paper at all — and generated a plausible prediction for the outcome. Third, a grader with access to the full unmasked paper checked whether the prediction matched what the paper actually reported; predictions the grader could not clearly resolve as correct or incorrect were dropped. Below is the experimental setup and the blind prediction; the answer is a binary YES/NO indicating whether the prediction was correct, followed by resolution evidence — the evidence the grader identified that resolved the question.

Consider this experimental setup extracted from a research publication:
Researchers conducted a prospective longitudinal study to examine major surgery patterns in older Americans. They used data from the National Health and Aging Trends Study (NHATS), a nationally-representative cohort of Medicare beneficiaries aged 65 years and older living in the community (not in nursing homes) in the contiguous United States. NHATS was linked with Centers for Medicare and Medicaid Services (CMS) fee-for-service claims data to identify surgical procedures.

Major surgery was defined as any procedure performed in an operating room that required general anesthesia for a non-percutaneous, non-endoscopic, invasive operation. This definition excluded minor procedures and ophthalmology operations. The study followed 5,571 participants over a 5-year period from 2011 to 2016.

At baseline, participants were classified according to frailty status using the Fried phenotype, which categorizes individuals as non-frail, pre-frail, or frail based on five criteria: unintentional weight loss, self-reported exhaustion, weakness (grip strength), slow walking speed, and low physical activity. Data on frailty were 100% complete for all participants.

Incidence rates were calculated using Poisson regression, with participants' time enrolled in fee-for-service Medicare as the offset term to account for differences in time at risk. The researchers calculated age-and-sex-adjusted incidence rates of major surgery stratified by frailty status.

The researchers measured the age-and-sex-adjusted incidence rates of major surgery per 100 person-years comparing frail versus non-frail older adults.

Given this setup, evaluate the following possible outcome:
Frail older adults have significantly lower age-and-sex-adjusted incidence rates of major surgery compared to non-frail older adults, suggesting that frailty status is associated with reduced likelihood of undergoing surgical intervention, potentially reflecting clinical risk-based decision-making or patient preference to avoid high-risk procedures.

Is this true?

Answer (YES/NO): NO